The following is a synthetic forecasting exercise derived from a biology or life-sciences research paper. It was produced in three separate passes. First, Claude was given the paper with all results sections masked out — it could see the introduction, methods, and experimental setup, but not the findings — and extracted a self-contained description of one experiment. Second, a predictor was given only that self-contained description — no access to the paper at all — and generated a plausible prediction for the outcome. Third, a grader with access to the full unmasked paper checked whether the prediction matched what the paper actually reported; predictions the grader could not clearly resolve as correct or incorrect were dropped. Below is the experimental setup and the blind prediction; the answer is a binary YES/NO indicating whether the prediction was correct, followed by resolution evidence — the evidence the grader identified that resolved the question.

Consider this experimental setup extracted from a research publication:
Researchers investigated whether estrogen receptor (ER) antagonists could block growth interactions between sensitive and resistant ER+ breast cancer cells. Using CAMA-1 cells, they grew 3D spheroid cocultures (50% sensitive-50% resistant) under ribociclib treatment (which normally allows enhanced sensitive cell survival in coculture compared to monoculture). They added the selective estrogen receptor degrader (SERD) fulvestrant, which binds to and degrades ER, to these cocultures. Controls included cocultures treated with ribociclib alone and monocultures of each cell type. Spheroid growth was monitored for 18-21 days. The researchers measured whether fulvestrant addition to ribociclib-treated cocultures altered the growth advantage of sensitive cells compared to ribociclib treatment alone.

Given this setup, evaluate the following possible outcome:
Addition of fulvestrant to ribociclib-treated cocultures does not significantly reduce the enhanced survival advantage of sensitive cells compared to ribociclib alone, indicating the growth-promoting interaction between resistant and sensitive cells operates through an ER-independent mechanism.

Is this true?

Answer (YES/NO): NO